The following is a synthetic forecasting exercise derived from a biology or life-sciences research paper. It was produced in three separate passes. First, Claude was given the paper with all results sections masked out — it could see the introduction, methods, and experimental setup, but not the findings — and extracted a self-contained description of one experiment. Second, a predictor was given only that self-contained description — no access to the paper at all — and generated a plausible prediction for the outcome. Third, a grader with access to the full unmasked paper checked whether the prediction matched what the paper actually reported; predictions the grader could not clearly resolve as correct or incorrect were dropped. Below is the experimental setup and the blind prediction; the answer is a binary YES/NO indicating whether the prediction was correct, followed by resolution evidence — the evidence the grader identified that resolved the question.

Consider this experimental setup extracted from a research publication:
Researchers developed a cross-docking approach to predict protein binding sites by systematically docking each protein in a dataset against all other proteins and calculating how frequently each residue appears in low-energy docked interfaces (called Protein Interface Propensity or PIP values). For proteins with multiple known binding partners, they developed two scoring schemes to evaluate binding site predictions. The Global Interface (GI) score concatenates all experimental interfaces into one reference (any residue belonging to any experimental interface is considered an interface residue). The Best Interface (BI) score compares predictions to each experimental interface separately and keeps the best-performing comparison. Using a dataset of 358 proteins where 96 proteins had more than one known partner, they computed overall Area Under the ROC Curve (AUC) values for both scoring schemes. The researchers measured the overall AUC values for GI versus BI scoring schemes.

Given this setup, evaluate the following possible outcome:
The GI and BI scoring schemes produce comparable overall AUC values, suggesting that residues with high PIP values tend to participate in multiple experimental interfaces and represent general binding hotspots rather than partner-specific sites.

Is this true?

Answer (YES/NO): NO